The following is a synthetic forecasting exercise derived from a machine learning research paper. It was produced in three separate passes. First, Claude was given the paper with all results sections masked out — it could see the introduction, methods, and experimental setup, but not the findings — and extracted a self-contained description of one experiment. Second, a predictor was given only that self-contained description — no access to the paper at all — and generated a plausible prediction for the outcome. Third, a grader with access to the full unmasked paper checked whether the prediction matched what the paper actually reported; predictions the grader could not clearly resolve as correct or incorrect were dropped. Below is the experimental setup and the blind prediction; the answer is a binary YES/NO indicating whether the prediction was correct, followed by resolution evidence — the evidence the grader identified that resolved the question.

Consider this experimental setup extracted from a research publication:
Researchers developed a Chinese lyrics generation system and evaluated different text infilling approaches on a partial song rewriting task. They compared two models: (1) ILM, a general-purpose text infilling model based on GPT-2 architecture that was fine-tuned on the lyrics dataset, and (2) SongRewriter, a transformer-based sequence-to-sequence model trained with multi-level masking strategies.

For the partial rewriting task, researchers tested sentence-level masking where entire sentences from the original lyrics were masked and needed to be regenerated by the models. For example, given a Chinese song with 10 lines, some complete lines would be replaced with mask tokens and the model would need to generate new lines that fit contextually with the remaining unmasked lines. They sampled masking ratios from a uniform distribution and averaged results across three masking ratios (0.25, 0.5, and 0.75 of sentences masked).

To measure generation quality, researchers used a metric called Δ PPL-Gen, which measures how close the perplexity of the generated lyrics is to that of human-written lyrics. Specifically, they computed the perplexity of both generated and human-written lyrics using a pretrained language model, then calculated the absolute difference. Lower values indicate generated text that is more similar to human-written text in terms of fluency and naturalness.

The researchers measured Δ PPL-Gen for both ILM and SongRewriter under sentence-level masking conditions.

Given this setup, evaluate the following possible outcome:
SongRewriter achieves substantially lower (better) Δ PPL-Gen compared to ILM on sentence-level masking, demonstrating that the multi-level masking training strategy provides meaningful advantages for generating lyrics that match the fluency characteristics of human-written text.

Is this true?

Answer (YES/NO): NO